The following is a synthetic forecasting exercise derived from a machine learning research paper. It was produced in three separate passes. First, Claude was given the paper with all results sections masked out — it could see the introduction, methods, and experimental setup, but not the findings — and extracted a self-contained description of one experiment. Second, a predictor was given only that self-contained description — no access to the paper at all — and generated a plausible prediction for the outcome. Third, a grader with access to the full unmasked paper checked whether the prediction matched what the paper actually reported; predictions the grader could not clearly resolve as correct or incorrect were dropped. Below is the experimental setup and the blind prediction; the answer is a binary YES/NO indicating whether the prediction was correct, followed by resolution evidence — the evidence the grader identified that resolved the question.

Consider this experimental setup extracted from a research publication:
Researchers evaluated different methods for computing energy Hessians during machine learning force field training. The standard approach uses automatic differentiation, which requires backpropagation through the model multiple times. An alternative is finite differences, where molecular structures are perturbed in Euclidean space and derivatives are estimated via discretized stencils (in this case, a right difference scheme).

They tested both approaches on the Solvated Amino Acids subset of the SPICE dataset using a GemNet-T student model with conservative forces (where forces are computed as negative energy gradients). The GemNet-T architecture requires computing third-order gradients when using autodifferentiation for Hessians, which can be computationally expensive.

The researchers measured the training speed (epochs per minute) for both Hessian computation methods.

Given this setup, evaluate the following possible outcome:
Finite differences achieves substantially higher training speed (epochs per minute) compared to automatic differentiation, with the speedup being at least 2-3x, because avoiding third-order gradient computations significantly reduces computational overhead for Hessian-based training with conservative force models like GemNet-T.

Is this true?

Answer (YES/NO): NO